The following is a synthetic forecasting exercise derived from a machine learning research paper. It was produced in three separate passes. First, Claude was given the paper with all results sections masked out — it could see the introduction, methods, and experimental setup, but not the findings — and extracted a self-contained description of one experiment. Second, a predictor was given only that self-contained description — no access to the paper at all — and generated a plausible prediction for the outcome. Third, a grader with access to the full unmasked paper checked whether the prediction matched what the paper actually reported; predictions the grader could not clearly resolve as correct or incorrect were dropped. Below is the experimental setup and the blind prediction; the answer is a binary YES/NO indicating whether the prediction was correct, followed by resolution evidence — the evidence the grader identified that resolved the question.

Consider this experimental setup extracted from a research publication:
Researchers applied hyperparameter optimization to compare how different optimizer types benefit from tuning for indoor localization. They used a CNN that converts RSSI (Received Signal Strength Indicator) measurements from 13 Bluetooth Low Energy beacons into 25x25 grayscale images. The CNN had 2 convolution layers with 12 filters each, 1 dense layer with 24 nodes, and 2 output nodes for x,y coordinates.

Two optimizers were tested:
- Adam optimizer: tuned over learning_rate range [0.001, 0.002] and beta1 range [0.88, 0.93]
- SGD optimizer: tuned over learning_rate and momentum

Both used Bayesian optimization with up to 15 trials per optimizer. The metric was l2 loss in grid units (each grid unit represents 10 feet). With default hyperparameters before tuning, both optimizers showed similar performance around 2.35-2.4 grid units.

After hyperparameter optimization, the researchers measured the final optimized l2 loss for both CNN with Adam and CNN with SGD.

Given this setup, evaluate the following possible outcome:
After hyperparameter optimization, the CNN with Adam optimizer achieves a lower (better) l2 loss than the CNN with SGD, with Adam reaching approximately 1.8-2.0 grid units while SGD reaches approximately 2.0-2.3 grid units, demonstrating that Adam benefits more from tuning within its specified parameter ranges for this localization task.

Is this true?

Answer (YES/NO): NO